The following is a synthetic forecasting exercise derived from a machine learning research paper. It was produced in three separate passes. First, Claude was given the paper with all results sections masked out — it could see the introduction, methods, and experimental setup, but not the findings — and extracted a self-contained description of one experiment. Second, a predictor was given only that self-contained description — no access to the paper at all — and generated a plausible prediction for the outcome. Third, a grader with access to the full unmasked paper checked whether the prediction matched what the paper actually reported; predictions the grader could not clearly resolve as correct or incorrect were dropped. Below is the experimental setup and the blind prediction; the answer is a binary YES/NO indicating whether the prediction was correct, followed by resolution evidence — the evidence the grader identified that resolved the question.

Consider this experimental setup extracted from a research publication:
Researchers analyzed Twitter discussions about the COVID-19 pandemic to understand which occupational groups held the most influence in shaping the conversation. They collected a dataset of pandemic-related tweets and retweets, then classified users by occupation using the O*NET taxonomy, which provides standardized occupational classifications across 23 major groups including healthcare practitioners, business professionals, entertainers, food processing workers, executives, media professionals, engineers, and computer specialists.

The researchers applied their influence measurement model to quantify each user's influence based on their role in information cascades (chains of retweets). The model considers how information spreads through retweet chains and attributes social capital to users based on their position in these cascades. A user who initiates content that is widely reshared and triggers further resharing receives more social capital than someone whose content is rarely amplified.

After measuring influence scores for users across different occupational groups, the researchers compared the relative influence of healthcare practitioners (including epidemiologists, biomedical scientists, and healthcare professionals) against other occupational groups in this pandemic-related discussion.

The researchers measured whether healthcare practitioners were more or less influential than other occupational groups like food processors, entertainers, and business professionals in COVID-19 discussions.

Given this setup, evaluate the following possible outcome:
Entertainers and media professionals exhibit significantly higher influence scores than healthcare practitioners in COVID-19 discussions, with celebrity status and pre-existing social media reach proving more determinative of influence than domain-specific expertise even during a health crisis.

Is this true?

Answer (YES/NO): YES